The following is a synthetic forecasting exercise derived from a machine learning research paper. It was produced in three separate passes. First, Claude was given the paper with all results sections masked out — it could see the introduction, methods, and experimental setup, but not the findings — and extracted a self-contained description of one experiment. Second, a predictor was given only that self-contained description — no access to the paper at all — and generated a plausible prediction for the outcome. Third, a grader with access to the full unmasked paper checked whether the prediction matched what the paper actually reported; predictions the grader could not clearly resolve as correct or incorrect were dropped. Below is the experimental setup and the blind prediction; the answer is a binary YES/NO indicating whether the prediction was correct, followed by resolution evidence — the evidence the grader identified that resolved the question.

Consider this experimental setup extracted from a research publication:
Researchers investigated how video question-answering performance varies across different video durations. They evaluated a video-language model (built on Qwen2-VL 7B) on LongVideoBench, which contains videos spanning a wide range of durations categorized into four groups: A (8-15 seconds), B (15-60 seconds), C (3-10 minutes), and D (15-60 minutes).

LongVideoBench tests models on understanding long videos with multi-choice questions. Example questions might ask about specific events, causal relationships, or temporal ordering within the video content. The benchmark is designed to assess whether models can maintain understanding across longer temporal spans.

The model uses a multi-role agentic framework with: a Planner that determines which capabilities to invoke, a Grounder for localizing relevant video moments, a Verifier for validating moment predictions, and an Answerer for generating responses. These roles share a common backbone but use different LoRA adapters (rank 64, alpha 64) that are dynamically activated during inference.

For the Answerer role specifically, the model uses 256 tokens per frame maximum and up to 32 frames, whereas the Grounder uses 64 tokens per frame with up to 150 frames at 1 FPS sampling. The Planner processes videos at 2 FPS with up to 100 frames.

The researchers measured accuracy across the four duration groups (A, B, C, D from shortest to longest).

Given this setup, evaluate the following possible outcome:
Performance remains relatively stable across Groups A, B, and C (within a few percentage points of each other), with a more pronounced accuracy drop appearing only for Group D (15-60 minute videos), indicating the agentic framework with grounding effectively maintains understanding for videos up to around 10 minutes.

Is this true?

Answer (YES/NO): NO